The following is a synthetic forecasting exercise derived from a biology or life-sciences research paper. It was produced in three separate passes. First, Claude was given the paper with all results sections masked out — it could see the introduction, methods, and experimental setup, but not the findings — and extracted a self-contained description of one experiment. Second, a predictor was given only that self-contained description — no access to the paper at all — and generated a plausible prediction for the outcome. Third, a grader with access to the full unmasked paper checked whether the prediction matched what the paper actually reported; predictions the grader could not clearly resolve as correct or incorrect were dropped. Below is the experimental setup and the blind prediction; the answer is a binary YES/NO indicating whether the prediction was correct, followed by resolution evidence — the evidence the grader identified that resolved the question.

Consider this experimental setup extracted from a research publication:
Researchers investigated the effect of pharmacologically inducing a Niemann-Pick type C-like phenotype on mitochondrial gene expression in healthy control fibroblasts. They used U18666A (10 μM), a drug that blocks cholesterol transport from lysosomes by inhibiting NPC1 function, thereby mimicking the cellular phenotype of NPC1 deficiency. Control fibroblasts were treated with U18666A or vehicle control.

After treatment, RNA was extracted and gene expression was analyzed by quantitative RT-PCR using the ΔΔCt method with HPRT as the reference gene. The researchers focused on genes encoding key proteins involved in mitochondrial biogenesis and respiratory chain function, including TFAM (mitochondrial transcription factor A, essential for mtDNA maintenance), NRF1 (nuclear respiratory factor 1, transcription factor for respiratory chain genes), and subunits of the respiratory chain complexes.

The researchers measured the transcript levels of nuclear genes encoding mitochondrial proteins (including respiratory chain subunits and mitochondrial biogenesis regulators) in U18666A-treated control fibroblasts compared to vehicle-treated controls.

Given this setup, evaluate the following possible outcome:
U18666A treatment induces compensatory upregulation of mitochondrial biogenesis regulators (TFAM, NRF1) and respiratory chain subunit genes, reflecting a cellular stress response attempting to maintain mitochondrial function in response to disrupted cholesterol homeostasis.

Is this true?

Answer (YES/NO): NO